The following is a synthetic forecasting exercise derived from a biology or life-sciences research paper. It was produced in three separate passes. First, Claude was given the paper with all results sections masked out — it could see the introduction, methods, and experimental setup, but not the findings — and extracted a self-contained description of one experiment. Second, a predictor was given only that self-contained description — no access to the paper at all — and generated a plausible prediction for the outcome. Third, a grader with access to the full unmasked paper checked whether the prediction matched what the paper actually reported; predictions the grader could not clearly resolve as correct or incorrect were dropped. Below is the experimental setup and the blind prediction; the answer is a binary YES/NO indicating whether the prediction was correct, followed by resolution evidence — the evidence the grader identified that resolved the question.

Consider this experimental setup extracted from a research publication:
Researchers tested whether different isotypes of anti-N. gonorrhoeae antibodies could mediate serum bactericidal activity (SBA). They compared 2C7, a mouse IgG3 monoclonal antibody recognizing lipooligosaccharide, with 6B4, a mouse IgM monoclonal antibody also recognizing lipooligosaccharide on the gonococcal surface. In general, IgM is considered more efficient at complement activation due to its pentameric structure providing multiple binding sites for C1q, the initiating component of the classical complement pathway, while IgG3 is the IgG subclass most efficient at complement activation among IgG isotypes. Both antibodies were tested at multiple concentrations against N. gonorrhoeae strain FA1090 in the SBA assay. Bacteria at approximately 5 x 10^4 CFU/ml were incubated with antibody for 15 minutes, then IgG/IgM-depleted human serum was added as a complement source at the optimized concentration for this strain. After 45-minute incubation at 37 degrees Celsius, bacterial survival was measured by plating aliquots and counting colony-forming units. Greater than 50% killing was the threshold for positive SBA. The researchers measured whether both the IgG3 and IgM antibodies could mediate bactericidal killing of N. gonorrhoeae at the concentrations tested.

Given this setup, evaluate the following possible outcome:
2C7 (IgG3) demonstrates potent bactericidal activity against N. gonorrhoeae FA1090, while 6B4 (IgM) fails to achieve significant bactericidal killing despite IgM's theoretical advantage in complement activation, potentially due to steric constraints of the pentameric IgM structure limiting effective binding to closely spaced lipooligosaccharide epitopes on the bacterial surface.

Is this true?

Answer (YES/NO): NO